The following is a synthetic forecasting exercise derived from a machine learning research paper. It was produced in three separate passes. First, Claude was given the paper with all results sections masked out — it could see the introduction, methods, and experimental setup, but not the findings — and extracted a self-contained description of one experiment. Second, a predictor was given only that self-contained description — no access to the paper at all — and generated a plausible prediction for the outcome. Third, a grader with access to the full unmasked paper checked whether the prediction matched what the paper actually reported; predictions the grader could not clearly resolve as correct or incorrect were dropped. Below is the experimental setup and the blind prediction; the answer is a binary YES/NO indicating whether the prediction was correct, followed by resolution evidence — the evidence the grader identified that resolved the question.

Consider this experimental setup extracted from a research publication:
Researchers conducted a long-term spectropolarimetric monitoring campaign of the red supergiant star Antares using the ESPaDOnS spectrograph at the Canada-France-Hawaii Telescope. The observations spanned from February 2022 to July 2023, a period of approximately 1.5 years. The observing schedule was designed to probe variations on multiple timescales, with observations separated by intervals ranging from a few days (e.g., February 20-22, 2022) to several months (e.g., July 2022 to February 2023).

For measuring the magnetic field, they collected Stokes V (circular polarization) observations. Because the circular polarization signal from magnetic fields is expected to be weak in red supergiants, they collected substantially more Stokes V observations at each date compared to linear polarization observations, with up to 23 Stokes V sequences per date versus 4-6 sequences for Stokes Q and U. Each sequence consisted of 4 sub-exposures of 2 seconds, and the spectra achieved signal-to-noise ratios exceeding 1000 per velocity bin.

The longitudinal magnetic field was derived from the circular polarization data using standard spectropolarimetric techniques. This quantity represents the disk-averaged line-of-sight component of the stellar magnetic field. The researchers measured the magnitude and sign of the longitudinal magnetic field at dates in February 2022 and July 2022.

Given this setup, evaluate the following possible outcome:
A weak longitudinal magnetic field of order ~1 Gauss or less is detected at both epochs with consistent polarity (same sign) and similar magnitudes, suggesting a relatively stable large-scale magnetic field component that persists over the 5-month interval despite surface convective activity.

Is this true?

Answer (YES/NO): NO